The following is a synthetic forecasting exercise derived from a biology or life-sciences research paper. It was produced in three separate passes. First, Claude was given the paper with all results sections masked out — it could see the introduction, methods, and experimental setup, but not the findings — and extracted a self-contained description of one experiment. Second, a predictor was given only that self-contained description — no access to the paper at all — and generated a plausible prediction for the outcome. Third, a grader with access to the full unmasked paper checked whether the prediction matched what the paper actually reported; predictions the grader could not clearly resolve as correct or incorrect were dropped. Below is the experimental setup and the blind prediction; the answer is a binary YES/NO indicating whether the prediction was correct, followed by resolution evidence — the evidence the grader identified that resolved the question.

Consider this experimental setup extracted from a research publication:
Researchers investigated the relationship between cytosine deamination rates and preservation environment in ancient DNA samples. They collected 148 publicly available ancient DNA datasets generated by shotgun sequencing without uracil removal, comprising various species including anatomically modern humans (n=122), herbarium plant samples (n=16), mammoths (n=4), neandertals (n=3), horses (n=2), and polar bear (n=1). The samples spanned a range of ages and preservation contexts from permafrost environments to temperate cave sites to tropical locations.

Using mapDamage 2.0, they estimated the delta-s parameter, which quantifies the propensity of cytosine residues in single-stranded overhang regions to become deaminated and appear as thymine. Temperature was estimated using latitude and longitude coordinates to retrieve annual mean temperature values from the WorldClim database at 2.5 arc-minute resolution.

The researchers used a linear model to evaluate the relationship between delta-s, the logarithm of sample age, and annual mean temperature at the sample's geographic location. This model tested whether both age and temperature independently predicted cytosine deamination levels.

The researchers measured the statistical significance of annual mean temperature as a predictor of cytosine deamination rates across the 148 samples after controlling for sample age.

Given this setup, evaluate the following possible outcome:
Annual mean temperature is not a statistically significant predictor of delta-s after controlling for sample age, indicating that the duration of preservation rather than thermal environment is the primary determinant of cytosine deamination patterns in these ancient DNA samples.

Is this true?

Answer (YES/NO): NO